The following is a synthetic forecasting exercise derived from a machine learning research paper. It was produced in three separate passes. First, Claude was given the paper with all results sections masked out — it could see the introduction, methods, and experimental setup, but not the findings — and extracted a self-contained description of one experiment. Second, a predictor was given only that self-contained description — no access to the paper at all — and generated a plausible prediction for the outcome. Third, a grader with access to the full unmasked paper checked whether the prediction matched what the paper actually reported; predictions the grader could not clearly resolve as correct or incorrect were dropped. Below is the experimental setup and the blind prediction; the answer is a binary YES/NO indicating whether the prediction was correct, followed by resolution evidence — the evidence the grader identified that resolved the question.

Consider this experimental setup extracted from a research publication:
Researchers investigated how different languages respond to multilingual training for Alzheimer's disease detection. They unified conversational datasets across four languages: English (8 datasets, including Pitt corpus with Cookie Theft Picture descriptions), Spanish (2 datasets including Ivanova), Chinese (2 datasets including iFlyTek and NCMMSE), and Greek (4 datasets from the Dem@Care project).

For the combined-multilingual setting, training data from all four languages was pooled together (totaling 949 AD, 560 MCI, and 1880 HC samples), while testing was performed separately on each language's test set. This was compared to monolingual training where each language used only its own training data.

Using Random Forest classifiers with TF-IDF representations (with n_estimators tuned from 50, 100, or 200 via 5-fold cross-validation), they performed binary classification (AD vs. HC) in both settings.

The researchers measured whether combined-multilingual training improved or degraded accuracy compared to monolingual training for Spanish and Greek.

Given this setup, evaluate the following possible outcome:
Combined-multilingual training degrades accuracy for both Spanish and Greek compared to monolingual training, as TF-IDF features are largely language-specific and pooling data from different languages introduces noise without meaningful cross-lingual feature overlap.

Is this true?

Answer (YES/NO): NO